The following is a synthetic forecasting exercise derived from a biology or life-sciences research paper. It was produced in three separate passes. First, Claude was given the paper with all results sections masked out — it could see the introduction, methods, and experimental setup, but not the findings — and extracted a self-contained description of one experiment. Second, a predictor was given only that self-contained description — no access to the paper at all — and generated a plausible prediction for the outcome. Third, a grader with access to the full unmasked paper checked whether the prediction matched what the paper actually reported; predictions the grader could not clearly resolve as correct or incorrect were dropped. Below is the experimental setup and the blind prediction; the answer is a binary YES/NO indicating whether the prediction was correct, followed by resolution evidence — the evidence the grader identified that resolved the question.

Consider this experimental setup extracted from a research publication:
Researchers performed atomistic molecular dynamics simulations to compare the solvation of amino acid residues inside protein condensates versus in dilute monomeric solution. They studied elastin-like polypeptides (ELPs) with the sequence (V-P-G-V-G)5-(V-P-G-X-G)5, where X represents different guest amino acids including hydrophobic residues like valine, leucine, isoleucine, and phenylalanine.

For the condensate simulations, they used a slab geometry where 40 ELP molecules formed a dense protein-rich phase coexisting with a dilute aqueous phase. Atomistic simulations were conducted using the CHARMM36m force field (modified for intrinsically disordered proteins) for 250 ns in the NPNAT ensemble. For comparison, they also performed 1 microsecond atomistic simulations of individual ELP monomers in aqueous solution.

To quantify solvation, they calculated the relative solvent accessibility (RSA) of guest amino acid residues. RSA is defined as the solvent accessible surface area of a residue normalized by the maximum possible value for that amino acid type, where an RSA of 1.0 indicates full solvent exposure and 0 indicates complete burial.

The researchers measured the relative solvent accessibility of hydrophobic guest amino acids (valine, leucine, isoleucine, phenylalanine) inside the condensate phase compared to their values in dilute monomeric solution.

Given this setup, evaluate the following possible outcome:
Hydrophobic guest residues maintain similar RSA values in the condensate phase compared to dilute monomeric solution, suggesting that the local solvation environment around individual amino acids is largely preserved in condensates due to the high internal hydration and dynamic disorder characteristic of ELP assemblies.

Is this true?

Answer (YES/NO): NO